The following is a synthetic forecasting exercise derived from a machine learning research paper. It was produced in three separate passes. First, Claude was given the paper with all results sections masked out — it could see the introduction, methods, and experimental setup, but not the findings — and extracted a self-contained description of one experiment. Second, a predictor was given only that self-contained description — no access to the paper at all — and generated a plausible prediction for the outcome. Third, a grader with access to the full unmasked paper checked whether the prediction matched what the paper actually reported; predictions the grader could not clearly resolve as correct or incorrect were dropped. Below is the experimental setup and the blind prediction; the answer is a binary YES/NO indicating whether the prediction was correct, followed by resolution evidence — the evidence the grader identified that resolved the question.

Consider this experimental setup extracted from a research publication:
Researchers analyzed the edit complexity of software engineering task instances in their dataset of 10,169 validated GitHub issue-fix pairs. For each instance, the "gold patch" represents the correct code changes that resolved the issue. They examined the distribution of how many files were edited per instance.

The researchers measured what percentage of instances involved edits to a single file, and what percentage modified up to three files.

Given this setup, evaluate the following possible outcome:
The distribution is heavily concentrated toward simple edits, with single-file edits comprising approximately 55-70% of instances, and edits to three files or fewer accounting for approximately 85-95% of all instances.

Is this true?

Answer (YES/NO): NO